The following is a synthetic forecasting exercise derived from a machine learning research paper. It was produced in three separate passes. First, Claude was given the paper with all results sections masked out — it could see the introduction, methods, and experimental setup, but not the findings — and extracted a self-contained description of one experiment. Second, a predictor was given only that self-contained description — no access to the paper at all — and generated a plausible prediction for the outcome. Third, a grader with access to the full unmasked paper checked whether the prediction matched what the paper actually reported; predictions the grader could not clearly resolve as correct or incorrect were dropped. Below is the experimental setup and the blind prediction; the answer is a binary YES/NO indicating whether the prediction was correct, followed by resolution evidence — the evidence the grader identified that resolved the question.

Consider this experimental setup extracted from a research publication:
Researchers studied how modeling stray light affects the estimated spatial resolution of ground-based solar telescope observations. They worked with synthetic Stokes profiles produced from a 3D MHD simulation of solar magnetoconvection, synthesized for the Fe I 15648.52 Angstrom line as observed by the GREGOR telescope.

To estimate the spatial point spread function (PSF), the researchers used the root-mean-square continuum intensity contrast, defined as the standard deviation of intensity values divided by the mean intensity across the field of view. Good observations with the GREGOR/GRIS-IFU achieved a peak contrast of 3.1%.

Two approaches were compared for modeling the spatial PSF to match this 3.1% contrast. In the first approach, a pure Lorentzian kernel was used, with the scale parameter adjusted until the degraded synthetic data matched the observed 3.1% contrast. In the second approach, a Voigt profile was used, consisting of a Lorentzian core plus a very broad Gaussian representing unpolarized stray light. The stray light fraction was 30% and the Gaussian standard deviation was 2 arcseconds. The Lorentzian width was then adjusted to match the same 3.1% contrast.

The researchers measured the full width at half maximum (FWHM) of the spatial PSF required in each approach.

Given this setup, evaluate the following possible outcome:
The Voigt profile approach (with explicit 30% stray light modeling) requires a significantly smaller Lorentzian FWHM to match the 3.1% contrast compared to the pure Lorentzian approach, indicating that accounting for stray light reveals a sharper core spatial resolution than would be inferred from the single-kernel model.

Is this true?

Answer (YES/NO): YES